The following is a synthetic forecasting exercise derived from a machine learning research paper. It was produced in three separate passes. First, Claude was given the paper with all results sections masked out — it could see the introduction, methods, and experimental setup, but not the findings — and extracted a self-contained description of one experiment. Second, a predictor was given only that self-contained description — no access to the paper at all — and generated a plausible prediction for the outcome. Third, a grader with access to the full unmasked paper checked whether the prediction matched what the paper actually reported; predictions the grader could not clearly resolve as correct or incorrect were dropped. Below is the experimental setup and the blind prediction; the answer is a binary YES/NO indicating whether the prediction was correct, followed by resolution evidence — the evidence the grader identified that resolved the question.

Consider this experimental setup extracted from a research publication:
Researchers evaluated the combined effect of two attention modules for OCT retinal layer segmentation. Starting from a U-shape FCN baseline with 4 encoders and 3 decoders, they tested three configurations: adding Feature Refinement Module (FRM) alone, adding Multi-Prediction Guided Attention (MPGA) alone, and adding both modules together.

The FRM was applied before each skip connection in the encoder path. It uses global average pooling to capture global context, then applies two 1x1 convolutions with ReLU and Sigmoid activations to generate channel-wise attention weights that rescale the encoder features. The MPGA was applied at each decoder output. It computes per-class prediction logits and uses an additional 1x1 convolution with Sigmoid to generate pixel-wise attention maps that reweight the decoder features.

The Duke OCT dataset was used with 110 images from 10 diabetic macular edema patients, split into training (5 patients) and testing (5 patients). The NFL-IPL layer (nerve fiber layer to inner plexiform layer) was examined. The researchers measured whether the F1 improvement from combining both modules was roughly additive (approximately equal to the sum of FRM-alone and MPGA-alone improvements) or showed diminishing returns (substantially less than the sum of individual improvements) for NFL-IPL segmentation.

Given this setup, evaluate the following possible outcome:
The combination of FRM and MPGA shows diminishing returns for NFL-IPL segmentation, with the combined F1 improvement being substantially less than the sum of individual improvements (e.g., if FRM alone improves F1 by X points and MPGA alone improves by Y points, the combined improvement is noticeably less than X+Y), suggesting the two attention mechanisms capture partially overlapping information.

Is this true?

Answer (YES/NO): YES